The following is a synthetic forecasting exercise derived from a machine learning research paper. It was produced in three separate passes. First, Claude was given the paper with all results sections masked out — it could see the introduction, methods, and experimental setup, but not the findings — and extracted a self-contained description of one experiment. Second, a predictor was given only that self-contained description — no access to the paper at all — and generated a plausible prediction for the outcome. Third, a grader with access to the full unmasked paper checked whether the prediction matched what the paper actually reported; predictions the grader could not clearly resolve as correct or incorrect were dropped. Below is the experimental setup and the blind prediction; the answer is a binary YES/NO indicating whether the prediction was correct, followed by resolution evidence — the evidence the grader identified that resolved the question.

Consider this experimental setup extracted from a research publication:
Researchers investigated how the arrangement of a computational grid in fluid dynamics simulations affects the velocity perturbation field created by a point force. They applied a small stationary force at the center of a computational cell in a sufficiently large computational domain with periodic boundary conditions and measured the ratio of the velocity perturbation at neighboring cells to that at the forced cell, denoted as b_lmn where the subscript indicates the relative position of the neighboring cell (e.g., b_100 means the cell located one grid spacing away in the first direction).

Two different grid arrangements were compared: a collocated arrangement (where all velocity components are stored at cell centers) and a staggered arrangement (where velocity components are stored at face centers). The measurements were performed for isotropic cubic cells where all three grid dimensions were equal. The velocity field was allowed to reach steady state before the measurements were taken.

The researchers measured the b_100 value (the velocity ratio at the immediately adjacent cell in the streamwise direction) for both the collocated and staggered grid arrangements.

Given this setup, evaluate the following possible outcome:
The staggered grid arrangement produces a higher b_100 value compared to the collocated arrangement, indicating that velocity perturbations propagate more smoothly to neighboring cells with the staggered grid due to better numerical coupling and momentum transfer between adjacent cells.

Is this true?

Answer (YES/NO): YES